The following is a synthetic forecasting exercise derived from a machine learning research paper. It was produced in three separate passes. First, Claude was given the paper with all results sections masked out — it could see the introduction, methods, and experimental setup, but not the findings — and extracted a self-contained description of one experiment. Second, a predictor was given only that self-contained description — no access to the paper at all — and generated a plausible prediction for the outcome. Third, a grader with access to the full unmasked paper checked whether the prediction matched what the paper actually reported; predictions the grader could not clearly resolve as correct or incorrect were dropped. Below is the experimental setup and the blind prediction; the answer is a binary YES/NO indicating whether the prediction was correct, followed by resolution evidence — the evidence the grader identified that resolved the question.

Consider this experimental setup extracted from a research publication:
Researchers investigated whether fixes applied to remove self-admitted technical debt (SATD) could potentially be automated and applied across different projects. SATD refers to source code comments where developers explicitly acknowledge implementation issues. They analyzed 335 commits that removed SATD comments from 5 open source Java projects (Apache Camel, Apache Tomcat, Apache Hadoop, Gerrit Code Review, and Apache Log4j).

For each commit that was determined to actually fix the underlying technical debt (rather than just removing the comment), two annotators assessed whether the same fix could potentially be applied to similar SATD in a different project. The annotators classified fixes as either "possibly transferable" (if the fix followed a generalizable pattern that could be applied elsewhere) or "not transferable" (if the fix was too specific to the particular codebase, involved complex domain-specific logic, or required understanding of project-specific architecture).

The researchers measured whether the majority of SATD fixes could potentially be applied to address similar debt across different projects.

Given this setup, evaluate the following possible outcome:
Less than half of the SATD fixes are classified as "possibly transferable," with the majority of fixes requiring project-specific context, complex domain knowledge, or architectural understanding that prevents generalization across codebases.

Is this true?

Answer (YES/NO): YES